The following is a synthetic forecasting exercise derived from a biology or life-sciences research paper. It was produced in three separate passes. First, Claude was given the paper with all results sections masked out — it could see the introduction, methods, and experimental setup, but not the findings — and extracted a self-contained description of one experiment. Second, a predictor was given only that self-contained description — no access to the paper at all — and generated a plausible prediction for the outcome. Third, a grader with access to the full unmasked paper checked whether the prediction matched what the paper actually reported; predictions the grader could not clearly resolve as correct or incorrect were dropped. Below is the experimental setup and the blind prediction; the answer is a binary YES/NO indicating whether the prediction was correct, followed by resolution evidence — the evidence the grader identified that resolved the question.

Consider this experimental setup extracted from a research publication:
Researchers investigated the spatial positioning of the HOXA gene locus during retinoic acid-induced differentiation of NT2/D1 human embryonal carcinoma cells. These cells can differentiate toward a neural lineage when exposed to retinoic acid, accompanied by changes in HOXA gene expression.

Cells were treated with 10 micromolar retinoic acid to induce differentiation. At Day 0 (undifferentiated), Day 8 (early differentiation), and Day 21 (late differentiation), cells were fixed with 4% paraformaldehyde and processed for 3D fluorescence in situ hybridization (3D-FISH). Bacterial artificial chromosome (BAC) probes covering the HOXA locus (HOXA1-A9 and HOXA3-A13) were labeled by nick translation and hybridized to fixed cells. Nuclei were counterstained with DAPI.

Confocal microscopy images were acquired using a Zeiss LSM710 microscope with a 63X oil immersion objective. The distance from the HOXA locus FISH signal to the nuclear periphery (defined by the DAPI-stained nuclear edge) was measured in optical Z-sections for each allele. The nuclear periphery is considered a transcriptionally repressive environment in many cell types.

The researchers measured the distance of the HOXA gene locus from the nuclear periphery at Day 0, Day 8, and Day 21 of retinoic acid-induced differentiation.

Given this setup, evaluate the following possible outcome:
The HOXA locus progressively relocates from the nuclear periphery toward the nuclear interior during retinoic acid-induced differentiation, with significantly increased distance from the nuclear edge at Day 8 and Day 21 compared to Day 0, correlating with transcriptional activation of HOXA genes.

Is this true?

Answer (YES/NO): NO